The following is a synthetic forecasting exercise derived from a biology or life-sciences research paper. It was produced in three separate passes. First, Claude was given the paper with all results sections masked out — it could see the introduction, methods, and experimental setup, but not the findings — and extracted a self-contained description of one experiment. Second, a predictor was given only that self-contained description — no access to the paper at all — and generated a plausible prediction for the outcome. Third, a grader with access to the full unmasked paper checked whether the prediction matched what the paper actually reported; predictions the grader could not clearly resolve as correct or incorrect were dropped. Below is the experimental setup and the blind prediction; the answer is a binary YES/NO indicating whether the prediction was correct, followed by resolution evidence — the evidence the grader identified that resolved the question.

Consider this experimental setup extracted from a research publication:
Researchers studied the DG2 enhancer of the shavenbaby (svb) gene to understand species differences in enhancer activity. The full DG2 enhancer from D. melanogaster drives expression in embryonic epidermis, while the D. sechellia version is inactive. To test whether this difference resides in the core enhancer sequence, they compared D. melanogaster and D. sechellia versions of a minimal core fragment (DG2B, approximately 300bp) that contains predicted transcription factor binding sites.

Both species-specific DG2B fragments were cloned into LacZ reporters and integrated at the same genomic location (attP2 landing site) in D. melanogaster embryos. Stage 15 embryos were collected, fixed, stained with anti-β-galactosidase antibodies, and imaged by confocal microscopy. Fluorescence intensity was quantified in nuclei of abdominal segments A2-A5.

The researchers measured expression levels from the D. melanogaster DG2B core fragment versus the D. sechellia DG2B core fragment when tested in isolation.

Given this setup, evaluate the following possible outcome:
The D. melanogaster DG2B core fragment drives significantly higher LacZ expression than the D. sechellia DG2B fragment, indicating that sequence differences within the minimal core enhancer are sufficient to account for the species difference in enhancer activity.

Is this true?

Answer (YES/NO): NO